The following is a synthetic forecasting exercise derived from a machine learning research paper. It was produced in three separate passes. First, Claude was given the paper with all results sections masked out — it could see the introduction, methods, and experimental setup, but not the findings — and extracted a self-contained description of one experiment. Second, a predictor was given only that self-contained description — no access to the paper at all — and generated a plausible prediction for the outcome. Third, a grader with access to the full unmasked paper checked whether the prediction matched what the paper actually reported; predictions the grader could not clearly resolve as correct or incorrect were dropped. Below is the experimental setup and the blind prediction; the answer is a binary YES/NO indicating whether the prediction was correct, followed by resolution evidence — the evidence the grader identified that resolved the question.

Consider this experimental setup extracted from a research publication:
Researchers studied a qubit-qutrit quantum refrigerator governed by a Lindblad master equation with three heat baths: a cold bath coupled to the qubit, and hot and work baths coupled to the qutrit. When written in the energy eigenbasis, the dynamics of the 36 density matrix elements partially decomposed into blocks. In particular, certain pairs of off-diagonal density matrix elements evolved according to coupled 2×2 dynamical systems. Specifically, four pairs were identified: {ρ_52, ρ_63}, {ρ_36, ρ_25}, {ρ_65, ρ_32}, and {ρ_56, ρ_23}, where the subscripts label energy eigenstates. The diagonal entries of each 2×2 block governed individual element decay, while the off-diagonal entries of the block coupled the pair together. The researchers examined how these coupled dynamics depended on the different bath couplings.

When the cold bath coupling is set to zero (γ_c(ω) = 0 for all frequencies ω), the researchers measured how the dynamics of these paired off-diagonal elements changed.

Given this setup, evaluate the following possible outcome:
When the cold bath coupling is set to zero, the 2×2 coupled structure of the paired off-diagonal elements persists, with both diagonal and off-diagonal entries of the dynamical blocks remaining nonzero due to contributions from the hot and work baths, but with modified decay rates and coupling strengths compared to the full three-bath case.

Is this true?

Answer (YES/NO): NO